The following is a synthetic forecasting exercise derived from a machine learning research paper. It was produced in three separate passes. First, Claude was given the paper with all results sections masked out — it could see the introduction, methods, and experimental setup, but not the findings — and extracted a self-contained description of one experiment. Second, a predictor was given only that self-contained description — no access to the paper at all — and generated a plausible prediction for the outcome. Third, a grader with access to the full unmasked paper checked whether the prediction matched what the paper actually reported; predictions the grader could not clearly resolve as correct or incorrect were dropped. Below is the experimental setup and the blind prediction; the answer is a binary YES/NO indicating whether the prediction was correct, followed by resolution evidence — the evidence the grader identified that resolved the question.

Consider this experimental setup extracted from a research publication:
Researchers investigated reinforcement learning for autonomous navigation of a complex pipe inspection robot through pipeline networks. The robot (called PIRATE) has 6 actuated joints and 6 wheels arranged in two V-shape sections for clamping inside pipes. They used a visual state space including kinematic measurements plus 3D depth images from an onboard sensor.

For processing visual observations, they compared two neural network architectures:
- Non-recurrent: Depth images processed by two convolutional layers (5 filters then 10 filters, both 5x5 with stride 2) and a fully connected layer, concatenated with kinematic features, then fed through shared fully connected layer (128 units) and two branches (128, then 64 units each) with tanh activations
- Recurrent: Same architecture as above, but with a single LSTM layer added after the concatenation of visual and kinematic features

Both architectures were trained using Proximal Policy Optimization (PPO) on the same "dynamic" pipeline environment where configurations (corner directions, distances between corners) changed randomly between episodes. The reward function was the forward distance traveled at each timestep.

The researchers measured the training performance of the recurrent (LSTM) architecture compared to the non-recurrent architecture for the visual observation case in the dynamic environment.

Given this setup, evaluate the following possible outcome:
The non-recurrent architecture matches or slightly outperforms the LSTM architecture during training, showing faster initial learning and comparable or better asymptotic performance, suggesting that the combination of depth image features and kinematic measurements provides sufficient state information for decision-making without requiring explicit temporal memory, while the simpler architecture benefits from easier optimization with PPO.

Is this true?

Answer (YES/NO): NO